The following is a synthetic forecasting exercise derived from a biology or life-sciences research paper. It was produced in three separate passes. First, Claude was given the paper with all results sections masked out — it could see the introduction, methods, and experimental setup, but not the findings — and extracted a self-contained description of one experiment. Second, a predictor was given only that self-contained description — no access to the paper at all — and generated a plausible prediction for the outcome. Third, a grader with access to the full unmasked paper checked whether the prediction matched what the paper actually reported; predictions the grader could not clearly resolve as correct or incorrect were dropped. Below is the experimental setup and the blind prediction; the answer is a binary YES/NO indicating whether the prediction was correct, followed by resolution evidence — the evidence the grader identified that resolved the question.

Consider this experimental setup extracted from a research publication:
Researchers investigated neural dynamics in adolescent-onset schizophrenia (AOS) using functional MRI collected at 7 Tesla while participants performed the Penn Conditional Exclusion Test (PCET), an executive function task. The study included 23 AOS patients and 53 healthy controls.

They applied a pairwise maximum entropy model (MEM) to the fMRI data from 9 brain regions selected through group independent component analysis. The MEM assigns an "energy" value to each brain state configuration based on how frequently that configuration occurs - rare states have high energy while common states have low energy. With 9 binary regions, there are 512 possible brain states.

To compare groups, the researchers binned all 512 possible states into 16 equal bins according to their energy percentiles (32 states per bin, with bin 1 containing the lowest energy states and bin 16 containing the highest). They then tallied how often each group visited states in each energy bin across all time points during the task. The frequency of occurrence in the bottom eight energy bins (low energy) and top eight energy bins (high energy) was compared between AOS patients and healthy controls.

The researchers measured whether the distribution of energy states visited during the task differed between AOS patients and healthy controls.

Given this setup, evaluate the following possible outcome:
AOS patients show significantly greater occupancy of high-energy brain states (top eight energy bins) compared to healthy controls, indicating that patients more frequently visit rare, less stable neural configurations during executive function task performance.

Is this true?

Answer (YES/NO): YES